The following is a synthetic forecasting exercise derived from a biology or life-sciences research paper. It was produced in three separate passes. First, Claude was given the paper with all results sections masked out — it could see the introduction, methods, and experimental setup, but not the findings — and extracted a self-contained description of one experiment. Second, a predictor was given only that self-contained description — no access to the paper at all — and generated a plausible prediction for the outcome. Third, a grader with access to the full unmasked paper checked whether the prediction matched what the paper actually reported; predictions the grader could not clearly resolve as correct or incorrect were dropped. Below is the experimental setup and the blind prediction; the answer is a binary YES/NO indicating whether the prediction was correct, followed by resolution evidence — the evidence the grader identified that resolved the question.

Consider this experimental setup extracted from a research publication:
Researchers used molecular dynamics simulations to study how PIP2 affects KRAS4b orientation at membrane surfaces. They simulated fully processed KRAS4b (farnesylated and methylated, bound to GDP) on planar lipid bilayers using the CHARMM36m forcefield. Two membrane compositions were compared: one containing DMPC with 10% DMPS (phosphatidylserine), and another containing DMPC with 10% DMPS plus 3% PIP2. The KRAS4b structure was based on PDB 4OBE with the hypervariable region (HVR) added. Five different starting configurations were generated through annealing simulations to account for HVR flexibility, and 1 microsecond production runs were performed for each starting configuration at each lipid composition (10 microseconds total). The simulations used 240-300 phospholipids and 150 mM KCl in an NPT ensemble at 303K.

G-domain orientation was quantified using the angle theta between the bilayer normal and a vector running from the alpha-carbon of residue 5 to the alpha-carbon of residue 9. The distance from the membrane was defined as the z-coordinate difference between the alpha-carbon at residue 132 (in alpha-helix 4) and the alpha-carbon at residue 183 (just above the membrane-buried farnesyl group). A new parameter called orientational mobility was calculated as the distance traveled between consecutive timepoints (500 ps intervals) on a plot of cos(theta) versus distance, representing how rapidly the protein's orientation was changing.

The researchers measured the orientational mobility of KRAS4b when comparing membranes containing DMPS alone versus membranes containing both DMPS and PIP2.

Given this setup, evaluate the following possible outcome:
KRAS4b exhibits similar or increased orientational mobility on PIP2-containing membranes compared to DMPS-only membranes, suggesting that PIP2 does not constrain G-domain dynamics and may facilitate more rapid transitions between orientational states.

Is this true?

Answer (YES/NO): NO